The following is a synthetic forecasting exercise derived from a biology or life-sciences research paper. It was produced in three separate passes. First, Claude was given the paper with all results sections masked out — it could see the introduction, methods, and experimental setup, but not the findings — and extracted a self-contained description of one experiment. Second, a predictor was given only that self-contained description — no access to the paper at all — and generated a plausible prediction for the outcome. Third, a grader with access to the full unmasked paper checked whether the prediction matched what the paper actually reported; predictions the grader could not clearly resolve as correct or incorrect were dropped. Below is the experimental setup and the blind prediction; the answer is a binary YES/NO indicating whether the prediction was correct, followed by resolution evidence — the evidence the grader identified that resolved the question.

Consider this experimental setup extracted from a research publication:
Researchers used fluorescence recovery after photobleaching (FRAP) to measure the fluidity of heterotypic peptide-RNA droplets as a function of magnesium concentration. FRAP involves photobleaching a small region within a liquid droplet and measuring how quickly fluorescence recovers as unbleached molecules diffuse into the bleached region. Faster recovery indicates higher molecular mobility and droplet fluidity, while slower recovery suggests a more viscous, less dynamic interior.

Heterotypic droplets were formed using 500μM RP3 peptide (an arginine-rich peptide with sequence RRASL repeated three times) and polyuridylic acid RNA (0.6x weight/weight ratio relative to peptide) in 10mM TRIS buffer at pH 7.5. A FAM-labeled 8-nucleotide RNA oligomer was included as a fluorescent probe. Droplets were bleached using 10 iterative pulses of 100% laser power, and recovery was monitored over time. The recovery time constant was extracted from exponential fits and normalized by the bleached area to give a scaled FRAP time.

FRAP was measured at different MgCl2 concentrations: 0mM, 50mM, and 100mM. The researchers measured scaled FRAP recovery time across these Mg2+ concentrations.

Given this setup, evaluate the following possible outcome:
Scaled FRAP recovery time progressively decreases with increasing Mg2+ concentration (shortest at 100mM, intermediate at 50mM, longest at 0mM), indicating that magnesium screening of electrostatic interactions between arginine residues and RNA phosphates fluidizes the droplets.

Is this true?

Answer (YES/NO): YES